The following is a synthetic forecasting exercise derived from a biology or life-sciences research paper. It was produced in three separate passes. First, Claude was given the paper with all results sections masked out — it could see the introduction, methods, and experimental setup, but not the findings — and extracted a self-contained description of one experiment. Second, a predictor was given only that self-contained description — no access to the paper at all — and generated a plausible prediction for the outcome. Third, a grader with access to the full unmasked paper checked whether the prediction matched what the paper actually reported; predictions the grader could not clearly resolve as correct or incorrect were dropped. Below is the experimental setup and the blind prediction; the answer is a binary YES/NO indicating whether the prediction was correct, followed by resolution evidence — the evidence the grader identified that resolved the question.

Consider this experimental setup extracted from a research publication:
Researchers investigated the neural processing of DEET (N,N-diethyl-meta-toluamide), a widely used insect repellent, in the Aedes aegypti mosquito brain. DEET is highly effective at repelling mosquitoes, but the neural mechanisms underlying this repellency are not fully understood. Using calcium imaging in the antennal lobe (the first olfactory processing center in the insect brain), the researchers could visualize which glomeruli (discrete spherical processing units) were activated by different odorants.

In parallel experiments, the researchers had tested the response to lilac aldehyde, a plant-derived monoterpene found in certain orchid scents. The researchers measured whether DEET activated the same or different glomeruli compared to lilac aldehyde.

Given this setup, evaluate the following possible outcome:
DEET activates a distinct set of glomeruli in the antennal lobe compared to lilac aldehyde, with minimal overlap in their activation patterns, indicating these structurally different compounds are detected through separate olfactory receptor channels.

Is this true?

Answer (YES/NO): NO